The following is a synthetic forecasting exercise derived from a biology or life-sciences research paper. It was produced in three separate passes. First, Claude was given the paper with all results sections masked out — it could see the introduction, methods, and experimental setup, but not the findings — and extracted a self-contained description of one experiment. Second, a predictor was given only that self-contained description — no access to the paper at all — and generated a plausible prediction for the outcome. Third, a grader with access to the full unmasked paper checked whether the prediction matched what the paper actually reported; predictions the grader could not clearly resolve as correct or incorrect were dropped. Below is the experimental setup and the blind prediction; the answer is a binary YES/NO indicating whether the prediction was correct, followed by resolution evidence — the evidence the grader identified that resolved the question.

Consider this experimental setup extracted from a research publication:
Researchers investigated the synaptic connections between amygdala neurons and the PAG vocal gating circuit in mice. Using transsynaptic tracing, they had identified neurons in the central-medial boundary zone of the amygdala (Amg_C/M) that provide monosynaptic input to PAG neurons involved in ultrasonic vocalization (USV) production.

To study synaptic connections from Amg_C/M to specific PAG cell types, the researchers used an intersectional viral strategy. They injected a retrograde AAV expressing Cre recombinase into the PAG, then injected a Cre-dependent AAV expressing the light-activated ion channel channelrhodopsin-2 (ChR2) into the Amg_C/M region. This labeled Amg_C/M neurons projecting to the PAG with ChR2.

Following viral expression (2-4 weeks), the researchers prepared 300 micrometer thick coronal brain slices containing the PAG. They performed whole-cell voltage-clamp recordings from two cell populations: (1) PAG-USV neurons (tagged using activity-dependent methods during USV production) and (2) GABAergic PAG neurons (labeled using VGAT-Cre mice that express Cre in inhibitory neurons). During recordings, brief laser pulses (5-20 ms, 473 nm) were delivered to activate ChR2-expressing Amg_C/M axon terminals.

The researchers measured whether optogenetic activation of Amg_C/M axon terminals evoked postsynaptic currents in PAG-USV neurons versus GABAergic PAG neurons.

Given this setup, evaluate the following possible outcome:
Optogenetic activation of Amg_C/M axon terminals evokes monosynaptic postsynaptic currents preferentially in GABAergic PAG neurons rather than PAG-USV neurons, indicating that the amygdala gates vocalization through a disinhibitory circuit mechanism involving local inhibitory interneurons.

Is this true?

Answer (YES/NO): NO